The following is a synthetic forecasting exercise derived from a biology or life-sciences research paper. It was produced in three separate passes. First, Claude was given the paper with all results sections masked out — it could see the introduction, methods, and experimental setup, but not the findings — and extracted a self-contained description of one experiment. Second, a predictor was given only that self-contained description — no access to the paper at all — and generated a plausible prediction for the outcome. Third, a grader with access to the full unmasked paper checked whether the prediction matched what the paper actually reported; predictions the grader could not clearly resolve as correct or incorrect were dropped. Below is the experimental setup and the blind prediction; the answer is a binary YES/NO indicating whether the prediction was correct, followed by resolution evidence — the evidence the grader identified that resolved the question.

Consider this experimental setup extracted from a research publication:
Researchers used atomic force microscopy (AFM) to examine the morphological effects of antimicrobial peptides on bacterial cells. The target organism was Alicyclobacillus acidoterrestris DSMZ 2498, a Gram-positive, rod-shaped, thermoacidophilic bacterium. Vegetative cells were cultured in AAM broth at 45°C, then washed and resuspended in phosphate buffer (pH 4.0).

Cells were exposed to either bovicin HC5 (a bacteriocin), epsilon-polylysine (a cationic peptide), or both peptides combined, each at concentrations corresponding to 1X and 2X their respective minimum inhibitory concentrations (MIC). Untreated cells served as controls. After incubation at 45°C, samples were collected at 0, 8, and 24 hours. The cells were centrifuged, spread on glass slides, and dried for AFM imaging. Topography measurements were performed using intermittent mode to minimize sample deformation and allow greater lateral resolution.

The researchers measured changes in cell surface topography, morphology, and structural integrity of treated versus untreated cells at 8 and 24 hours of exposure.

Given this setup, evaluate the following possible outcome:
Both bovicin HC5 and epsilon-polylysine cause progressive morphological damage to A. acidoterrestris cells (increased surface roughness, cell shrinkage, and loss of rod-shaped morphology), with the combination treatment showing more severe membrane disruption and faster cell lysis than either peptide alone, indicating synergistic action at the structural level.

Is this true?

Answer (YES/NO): NO